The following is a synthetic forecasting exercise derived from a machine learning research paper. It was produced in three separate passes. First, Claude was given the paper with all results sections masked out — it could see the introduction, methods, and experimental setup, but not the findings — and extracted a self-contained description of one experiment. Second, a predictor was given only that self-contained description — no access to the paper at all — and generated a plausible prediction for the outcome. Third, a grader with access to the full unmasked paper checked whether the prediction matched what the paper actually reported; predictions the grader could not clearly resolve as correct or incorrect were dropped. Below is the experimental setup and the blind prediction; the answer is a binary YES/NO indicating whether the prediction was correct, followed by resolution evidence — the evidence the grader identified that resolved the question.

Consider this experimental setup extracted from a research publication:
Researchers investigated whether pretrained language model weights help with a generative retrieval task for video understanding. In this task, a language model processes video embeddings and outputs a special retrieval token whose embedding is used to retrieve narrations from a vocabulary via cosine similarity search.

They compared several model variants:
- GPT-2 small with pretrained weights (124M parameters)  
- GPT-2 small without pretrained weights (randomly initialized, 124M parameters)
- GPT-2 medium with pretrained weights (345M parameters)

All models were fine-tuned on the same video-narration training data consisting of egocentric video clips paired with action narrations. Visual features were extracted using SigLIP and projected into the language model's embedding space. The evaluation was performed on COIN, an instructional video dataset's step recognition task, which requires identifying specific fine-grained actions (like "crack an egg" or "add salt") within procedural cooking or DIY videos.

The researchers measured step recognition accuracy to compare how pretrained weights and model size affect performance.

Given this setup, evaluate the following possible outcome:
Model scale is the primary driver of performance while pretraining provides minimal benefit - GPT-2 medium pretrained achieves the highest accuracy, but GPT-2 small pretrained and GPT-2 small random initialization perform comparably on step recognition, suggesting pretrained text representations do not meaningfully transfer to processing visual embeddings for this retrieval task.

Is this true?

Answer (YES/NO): NO